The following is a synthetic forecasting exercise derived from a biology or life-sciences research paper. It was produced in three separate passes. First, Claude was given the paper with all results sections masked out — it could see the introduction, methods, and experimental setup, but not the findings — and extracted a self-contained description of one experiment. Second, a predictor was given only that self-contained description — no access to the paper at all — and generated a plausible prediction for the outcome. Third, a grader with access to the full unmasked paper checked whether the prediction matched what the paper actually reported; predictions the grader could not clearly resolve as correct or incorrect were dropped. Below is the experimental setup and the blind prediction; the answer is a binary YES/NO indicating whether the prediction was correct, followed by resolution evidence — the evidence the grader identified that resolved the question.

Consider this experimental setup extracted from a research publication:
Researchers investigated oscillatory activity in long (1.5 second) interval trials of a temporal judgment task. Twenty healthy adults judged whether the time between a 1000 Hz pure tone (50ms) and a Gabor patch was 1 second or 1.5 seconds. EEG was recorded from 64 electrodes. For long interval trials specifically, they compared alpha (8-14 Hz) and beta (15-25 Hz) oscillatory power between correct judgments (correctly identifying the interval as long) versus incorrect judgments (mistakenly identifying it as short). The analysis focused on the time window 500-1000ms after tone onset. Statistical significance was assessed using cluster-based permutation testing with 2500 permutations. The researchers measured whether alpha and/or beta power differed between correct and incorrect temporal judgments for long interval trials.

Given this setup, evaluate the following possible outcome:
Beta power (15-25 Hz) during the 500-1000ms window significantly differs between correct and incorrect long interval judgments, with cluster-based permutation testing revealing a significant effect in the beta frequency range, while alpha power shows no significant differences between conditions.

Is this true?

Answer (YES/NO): NO